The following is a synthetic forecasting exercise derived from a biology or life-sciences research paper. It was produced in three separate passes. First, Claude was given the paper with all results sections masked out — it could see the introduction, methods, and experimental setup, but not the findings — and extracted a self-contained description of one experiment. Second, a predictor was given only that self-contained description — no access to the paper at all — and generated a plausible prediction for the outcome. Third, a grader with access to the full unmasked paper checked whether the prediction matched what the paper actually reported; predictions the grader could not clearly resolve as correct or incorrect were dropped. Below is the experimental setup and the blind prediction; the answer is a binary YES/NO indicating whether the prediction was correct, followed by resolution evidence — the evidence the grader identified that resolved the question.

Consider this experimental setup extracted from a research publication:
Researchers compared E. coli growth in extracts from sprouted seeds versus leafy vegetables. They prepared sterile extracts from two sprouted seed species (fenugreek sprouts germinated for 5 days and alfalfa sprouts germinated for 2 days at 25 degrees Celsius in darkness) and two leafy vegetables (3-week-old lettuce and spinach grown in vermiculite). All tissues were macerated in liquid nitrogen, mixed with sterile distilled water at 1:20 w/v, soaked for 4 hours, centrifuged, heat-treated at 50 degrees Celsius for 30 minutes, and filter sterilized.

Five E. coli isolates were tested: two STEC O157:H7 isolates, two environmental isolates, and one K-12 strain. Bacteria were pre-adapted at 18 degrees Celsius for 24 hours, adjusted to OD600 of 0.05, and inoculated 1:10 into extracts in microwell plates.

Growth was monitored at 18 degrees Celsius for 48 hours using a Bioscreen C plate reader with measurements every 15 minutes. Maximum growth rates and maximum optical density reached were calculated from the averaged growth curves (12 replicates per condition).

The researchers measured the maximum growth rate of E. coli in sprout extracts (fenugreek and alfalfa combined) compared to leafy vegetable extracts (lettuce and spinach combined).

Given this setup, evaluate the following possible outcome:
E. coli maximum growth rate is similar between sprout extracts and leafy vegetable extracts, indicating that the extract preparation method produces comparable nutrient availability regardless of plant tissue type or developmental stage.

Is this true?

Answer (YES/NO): NO